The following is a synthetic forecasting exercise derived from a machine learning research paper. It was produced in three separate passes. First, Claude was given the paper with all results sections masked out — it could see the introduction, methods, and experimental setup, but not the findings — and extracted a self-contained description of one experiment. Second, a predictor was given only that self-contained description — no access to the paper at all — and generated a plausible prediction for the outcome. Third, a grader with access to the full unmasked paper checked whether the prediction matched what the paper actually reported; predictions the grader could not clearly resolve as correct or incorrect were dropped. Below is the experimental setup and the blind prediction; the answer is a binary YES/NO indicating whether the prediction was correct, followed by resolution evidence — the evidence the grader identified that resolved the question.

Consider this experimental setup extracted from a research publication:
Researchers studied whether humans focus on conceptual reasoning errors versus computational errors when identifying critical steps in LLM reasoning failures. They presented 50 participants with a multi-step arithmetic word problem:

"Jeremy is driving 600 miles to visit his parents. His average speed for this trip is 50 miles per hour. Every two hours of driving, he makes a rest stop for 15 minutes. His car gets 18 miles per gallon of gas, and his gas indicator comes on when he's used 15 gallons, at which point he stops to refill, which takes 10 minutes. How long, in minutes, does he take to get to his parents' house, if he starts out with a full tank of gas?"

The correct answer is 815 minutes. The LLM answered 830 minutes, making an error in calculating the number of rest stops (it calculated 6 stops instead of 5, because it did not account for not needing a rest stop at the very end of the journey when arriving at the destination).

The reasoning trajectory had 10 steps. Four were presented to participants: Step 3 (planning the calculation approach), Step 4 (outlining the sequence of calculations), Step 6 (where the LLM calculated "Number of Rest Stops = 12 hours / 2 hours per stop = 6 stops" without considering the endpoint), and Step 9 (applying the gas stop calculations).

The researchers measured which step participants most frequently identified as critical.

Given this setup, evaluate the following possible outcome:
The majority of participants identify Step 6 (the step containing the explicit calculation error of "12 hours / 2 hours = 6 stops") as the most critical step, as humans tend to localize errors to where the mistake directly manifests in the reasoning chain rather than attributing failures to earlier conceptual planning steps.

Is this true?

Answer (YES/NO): YES